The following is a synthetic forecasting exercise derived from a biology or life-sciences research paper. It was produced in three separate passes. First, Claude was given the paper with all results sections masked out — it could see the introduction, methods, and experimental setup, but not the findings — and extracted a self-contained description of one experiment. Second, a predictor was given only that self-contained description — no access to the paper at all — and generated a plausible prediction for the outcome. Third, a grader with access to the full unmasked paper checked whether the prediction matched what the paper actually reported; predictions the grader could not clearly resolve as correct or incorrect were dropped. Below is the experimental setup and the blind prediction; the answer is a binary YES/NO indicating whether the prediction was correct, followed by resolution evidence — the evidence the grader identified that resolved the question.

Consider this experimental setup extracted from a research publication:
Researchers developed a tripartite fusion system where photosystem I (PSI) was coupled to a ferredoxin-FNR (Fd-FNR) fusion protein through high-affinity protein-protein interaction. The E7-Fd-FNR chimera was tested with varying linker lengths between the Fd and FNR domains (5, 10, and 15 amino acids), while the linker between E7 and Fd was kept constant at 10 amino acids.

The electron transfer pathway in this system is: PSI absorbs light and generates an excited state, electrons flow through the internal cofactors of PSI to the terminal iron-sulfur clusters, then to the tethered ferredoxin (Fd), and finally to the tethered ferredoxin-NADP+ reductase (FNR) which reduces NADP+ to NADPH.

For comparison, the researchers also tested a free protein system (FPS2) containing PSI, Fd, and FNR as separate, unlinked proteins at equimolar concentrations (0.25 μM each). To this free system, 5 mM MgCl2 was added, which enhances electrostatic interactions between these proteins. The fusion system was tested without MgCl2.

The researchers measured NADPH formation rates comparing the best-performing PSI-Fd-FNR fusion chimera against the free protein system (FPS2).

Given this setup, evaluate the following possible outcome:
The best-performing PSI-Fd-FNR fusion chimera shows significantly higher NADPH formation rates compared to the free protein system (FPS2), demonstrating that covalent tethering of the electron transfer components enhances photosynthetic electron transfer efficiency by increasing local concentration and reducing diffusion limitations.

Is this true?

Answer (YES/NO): NO